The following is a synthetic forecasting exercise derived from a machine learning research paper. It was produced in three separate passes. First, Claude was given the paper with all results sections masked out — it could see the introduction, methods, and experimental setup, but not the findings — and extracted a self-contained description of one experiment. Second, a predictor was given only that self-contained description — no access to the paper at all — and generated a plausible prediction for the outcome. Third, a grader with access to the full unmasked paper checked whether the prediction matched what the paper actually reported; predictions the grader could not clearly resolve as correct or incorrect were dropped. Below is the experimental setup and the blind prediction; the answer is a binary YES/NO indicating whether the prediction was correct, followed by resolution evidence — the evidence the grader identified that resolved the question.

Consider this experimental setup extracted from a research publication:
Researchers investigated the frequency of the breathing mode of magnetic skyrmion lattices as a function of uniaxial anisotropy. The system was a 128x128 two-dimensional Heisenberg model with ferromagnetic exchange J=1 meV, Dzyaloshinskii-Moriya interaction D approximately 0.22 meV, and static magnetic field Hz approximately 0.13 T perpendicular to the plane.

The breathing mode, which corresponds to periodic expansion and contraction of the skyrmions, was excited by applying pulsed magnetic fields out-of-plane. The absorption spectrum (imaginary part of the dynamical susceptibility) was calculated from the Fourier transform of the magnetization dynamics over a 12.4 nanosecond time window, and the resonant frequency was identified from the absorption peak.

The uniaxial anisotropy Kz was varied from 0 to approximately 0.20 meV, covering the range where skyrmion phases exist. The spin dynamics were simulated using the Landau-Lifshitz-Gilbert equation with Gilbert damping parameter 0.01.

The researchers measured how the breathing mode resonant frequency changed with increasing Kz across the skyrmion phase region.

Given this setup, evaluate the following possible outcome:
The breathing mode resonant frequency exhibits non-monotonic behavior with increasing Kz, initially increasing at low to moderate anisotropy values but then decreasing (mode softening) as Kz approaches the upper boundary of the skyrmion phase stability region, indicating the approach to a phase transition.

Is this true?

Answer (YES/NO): NO